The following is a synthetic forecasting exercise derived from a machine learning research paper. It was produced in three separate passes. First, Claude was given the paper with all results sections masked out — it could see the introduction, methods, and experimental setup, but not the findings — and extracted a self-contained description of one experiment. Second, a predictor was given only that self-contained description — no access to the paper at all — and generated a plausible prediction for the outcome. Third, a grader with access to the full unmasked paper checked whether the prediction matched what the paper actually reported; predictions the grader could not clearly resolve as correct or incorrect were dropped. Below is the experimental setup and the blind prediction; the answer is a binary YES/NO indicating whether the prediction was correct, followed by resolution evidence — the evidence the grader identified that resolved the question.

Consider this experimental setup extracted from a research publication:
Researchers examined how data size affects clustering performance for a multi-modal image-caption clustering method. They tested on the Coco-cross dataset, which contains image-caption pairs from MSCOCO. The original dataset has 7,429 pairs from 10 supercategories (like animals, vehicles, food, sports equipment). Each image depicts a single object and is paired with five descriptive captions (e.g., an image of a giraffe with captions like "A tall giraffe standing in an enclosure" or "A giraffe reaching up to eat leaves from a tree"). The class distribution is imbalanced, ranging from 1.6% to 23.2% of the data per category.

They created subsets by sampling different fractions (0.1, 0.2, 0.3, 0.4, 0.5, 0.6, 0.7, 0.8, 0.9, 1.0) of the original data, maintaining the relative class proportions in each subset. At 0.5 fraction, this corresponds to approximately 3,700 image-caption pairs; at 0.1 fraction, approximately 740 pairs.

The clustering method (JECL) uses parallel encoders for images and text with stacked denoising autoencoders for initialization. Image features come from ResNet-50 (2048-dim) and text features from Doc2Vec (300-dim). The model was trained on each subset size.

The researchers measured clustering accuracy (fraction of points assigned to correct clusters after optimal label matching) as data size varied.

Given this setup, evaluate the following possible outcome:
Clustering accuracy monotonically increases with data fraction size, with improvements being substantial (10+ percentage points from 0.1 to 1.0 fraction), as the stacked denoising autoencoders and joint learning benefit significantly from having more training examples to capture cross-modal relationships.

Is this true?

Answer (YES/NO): NO